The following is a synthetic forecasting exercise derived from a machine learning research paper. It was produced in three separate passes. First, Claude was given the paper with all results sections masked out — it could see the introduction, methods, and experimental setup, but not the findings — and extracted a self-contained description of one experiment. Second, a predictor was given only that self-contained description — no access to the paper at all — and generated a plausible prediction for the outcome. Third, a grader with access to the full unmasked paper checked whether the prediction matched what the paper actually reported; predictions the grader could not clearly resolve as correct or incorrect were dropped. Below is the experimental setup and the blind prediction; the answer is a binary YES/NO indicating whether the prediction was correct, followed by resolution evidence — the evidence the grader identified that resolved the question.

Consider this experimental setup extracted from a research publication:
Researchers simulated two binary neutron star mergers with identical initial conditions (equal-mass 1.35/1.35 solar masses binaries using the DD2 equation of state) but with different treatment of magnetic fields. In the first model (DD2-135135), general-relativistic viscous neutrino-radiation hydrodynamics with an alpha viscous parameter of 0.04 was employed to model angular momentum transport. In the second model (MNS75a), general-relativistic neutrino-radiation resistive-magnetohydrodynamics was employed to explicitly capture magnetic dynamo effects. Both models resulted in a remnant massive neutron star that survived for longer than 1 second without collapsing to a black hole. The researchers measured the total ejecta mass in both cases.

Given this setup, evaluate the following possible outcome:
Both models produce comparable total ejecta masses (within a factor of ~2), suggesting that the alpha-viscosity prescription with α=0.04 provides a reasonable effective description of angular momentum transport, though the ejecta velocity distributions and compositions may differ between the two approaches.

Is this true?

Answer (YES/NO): YES